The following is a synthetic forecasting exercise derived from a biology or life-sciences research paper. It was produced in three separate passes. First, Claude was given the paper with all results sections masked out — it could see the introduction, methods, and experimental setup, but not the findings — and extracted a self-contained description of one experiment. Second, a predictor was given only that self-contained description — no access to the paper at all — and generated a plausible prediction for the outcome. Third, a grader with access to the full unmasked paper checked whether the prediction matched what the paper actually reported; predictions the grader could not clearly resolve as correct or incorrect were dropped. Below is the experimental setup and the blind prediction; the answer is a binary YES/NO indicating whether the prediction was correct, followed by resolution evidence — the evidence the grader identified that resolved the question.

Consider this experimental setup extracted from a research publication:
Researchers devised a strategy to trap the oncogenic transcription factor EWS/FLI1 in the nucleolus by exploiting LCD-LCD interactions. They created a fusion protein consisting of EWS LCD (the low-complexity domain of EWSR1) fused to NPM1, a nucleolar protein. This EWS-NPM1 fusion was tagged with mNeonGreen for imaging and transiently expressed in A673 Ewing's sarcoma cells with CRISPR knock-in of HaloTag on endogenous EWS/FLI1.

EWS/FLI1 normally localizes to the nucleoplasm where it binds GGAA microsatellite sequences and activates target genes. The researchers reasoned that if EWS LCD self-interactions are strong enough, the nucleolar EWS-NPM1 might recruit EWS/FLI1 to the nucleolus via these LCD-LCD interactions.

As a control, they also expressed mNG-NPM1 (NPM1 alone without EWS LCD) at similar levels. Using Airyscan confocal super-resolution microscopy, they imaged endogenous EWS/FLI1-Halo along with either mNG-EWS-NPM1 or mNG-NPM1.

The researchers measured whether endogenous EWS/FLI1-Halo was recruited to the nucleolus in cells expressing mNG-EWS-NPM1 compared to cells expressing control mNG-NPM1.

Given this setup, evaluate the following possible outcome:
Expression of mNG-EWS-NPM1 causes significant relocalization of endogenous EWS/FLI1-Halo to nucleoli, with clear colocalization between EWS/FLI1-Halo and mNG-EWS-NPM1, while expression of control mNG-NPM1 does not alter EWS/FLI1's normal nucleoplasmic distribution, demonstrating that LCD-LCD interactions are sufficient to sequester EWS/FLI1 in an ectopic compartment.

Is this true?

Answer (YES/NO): YES